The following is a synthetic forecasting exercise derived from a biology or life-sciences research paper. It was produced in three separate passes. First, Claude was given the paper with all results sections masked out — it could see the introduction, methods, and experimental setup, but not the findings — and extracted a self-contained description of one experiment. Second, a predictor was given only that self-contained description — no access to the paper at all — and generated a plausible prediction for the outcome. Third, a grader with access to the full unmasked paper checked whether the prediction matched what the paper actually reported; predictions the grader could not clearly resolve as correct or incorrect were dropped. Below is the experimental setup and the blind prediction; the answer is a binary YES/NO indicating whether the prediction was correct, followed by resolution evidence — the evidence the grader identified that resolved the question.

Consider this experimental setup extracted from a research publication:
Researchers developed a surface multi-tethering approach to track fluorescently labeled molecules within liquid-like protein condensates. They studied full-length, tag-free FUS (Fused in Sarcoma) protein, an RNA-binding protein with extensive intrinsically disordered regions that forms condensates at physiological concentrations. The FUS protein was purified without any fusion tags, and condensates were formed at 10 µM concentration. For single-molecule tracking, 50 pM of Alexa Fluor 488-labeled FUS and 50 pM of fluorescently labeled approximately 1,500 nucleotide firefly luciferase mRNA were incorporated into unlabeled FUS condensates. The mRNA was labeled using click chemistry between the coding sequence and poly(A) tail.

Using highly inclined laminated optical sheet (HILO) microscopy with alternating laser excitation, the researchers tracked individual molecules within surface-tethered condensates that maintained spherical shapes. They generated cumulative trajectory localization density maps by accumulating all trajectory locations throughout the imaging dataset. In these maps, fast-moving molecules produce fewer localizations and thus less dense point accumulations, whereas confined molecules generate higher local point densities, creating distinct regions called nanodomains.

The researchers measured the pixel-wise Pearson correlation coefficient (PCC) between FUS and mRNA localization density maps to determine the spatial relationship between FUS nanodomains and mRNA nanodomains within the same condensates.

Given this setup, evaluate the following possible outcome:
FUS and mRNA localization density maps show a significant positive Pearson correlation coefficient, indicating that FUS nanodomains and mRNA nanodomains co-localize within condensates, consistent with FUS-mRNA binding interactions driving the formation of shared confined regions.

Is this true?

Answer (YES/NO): NO